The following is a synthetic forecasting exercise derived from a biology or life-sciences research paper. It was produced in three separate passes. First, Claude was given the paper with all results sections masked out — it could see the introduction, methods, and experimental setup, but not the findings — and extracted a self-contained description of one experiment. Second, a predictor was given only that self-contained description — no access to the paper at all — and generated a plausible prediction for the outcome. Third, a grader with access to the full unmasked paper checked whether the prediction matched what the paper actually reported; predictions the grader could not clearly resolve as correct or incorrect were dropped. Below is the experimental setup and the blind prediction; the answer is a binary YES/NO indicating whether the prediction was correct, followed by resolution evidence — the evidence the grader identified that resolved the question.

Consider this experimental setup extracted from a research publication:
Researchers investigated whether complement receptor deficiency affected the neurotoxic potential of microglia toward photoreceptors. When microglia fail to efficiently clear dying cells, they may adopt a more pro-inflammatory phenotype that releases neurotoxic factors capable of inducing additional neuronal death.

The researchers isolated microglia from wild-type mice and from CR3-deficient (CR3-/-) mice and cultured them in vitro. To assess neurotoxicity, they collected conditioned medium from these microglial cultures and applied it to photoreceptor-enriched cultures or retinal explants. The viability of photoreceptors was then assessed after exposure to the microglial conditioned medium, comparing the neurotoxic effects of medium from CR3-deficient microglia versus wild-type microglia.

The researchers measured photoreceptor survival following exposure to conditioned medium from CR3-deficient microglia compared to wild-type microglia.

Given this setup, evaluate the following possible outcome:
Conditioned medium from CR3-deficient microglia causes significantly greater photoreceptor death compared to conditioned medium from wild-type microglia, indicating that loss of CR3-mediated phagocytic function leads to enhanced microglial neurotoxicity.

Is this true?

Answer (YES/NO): YES